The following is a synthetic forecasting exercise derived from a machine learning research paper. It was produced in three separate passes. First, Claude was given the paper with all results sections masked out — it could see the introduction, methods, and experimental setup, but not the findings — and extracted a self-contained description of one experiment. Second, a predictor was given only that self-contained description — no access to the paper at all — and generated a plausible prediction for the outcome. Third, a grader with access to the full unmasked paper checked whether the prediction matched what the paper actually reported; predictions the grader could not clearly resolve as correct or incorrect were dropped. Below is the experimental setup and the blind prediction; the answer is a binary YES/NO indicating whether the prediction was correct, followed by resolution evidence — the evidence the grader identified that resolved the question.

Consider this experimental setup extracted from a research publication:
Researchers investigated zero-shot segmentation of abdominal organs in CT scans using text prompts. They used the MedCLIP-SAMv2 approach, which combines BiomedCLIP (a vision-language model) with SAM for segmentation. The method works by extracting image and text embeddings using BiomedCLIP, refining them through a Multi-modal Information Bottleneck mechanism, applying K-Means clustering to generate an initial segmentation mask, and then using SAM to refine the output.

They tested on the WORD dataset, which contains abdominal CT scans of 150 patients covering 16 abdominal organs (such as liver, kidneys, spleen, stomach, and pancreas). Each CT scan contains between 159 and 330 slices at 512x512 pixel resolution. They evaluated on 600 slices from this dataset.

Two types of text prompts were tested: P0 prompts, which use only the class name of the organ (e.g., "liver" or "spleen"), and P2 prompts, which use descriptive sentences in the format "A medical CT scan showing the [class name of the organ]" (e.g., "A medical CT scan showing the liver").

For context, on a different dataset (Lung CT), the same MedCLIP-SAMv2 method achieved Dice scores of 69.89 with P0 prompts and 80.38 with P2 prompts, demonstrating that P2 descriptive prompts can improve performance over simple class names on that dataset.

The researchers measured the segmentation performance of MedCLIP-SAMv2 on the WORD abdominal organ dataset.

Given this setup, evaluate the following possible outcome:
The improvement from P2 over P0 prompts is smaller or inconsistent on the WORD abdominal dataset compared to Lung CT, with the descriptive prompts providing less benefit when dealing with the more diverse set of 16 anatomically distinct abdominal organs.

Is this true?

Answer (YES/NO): NO